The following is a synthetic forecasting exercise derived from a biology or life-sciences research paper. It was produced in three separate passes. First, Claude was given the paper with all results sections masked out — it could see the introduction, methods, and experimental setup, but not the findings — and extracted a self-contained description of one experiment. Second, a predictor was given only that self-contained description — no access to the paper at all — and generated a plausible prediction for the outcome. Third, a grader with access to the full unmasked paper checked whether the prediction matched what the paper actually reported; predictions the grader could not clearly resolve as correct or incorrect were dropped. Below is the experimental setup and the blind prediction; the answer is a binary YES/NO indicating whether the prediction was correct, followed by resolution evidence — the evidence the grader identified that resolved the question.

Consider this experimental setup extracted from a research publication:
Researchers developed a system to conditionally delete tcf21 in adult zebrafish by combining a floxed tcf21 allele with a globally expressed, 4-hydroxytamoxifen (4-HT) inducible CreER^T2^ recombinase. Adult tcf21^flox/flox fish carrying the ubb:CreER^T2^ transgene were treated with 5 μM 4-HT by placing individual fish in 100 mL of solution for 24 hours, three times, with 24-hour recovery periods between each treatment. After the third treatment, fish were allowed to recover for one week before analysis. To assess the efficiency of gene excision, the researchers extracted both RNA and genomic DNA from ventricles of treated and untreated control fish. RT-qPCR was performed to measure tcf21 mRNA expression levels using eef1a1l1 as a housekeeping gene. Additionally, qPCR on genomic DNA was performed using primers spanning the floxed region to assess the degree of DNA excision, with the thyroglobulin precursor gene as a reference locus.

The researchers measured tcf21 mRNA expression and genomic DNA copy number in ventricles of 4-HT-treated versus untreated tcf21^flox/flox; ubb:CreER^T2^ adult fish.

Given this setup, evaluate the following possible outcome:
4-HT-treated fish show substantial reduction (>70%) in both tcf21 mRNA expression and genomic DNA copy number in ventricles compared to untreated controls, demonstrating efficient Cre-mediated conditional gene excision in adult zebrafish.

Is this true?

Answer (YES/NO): NO